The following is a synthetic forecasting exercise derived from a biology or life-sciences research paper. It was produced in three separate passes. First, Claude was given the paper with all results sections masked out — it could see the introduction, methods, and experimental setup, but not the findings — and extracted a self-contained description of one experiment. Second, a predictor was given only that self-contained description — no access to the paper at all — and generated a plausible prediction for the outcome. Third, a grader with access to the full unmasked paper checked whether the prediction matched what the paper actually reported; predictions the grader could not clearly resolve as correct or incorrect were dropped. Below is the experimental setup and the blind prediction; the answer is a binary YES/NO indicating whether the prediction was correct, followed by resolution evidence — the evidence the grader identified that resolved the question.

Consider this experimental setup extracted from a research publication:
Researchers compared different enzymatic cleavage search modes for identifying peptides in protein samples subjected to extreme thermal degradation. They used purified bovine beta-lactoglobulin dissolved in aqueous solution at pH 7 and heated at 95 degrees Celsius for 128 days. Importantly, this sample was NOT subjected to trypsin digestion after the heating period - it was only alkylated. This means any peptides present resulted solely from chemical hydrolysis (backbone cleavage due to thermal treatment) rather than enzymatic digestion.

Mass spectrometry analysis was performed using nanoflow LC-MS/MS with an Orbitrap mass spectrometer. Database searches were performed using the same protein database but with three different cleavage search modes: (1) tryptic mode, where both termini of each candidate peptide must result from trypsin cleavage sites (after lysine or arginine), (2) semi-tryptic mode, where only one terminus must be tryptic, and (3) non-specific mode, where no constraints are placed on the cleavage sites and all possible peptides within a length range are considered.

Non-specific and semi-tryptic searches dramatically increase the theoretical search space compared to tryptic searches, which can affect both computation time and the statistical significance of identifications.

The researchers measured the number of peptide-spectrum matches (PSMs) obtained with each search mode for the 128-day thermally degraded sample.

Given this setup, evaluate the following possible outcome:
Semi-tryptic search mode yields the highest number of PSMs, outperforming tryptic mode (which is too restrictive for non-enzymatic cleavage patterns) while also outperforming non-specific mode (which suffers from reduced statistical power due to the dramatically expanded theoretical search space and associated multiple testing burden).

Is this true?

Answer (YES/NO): NO